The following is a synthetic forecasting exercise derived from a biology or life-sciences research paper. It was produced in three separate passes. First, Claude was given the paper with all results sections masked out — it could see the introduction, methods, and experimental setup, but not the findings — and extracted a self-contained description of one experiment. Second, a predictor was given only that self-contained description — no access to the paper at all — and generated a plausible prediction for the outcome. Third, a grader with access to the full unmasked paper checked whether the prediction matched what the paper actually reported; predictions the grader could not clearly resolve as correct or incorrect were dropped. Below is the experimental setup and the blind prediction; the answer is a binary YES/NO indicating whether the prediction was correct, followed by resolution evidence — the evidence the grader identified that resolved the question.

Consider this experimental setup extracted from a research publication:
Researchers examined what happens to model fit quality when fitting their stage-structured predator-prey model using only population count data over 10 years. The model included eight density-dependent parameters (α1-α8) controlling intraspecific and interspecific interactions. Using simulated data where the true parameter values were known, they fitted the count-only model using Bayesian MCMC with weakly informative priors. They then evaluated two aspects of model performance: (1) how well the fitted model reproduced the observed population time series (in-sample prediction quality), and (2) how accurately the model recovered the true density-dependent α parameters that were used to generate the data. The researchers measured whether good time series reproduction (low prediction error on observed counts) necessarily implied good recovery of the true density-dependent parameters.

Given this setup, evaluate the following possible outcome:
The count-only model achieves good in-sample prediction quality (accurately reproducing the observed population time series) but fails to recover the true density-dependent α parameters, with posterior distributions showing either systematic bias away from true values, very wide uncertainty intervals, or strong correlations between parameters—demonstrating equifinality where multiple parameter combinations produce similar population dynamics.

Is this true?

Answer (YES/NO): YES